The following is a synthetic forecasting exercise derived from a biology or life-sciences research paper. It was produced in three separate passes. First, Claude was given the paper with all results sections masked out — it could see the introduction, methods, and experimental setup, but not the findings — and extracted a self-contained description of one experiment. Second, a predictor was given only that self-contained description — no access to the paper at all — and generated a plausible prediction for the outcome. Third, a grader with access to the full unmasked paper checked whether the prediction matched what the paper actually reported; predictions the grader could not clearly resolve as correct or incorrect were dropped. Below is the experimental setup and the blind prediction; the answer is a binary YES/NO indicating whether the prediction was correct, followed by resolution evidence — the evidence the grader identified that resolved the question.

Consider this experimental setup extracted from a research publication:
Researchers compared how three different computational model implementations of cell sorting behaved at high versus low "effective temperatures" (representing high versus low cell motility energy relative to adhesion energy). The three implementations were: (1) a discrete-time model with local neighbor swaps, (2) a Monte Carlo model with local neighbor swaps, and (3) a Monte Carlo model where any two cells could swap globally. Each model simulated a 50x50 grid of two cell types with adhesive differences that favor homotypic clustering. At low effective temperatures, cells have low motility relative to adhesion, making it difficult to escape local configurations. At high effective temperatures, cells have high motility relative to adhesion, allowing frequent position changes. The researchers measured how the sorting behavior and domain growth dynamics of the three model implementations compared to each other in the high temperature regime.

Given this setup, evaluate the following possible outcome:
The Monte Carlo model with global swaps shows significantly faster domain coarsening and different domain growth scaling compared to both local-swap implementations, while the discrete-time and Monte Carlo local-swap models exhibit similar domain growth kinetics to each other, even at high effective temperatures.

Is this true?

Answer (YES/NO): NO